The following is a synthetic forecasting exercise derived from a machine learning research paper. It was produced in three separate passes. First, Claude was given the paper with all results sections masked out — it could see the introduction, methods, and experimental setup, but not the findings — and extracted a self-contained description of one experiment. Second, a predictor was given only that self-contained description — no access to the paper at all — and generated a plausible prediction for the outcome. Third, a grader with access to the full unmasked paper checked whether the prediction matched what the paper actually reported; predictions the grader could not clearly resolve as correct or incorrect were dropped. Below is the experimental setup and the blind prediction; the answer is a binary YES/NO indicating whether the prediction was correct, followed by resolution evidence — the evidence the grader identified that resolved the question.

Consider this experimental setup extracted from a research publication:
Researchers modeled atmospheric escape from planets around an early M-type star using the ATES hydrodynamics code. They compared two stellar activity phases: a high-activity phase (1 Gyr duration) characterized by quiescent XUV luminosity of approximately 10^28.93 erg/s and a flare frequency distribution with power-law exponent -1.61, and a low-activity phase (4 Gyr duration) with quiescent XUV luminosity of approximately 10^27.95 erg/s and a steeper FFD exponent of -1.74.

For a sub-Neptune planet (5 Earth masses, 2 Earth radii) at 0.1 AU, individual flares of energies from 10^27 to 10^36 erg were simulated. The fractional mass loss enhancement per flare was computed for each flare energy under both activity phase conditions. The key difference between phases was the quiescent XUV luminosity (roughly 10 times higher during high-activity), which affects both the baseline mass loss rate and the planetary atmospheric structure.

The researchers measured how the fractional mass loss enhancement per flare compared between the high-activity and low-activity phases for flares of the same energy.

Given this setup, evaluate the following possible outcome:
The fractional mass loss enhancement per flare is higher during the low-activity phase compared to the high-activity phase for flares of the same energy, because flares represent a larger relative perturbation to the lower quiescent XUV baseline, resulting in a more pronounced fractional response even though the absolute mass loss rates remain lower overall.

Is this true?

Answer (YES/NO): YES